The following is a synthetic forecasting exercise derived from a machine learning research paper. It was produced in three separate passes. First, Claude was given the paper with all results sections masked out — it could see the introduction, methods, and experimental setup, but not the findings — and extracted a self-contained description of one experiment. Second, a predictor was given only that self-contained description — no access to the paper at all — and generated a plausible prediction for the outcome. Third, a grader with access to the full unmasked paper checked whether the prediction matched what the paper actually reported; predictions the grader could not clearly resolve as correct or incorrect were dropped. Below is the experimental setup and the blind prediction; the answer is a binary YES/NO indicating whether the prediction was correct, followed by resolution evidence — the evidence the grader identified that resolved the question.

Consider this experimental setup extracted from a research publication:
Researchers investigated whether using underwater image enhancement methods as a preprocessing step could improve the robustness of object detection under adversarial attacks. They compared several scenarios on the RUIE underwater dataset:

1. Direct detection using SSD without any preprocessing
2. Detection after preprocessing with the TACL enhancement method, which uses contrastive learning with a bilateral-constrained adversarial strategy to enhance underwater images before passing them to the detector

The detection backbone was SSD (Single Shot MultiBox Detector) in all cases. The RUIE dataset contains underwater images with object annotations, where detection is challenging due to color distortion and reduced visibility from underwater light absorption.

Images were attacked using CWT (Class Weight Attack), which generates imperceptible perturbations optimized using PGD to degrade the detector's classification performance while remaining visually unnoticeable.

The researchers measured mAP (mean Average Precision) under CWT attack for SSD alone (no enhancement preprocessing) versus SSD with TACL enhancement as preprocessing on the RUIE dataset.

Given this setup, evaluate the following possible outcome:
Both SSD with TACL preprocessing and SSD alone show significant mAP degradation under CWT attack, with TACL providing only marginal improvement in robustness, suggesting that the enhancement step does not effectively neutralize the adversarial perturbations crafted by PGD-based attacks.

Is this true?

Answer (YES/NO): NO